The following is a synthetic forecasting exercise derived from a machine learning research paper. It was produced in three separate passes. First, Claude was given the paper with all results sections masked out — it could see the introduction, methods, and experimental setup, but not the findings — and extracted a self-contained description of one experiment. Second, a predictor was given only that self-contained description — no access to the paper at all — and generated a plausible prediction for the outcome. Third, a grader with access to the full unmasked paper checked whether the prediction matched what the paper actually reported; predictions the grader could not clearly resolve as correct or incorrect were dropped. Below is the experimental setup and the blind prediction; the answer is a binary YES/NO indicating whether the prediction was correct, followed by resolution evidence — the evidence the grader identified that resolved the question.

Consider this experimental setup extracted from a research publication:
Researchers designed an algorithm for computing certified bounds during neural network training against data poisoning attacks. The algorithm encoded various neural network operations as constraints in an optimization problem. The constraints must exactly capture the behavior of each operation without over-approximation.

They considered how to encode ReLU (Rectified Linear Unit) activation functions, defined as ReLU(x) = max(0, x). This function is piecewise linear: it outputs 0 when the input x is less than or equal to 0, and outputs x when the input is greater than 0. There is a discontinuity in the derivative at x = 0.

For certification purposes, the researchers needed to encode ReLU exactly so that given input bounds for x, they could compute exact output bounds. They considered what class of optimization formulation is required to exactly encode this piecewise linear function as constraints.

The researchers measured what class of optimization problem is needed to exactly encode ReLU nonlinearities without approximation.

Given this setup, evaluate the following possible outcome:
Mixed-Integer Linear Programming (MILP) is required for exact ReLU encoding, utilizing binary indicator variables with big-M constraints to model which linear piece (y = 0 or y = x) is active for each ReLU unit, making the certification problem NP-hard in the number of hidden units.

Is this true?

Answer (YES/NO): YES